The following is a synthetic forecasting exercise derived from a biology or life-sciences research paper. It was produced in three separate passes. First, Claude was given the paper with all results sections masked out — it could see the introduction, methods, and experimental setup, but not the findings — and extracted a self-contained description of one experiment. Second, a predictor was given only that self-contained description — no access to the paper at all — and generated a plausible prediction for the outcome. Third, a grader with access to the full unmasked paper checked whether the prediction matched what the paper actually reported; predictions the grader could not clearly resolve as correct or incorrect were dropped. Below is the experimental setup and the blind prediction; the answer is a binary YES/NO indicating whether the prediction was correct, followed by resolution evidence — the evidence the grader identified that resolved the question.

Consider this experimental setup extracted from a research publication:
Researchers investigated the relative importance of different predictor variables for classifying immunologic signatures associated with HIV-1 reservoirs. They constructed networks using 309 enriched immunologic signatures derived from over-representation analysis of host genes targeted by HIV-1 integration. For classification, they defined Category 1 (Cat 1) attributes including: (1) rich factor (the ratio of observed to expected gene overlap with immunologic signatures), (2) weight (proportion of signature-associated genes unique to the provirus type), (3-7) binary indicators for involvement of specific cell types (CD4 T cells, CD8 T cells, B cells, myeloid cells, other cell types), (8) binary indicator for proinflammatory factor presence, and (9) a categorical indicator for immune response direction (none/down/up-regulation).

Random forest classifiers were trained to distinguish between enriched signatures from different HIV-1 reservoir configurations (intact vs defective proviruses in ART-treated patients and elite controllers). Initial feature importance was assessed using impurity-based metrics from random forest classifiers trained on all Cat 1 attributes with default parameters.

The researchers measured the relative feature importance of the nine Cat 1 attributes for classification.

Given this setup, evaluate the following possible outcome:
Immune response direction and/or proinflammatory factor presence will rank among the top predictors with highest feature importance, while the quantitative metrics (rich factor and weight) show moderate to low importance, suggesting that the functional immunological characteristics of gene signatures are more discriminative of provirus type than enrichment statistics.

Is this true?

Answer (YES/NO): NO